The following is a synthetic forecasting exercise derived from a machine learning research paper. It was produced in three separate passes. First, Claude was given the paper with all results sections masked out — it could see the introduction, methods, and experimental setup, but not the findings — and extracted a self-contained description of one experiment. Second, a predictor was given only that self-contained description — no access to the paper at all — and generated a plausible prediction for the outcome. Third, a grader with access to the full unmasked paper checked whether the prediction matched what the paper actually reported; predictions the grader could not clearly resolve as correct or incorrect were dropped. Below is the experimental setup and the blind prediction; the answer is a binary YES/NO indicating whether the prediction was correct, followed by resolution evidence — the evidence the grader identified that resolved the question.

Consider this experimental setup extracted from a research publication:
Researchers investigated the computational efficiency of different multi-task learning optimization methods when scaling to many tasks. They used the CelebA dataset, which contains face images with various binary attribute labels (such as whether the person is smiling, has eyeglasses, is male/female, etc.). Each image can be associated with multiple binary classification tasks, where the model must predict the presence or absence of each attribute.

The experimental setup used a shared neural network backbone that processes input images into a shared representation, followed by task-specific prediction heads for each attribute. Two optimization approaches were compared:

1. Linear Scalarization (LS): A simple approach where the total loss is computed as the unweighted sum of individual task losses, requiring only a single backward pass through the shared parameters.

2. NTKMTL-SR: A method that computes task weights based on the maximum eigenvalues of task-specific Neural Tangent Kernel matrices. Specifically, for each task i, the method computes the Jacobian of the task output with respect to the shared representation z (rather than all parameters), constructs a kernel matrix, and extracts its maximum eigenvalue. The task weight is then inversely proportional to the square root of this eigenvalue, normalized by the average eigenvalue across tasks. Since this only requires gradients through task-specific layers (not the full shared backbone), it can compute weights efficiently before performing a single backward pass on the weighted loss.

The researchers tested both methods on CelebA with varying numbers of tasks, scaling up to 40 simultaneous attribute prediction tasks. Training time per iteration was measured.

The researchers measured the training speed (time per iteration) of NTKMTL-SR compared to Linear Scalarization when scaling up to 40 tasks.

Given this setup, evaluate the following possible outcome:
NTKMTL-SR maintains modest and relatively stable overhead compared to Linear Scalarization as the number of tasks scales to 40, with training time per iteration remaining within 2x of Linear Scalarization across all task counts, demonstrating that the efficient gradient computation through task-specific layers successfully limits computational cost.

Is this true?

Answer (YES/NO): YES